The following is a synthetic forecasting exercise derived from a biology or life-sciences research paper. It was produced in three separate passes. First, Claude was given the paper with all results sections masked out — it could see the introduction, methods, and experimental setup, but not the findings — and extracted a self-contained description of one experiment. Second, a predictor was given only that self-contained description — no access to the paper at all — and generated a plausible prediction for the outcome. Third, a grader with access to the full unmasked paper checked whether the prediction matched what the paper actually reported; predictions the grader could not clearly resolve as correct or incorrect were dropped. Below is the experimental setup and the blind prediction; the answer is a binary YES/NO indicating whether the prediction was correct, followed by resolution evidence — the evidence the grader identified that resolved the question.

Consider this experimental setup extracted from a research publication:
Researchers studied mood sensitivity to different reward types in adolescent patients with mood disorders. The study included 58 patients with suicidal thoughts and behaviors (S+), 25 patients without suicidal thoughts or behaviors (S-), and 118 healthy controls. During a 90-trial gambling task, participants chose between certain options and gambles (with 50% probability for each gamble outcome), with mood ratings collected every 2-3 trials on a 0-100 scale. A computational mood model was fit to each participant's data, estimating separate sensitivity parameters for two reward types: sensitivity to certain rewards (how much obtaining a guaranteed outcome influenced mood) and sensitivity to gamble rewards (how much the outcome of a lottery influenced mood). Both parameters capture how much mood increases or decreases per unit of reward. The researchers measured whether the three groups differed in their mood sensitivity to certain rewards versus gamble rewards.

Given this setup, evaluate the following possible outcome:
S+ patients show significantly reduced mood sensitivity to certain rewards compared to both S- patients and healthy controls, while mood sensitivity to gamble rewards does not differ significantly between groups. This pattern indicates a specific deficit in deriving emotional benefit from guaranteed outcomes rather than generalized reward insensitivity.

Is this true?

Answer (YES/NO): YES